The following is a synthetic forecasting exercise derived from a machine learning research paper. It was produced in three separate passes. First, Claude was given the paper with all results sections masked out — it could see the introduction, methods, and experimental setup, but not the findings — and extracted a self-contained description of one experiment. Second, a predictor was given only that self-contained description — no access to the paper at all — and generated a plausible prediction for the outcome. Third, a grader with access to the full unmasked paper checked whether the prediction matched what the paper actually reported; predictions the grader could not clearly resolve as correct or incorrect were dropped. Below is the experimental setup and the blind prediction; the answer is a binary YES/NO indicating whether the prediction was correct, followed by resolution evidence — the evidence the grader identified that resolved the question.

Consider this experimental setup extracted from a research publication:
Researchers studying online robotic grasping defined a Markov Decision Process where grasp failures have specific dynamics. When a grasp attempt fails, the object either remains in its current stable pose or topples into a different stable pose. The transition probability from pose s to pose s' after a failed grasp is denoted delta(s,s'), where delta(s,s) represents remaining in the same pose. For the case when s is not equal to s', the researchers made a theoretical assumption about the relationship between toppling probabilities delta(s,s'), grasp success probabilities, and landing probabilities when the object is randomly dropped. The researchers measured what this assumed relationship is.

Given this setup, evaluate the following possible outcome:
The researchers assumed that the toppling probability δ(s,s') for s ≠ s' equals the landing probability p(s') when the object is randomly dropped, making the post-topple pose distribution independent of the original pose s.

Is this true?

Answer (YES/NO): NO